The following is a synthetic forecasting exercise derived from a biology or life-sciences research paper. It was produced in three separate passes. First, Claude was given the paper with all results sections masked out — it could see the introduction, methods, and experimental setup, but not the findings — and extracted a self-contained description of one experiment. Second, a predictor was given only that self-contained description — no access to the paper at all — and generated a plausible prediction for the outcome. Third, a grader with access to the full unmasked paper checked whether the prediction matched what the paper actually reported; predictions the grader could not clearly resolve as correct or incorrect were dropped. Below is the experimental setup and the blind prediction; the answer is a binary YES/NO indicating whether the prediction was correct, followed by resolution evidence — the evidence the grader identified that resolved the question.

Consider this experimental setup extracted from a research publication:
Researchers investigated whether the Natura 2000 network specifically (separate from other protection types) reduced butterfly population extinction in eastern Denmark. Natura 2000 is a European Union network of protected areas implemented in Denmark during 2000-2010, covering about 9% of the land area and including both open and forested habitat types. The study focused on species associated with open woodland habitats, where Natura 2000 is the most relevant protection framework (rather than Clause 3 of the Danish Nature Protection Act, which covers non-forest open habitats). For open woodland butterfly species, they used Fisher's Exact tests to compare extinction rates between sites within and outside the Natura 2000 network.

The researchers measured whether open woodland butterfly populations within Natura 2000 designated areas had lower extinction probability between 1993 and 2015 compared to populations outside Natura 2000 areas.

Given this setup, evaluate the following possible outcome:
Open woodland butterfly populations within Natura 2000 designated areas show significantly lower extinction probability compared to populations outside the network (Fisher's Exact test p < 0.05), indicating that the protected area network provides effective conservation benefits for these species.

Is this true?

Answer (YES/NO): NO